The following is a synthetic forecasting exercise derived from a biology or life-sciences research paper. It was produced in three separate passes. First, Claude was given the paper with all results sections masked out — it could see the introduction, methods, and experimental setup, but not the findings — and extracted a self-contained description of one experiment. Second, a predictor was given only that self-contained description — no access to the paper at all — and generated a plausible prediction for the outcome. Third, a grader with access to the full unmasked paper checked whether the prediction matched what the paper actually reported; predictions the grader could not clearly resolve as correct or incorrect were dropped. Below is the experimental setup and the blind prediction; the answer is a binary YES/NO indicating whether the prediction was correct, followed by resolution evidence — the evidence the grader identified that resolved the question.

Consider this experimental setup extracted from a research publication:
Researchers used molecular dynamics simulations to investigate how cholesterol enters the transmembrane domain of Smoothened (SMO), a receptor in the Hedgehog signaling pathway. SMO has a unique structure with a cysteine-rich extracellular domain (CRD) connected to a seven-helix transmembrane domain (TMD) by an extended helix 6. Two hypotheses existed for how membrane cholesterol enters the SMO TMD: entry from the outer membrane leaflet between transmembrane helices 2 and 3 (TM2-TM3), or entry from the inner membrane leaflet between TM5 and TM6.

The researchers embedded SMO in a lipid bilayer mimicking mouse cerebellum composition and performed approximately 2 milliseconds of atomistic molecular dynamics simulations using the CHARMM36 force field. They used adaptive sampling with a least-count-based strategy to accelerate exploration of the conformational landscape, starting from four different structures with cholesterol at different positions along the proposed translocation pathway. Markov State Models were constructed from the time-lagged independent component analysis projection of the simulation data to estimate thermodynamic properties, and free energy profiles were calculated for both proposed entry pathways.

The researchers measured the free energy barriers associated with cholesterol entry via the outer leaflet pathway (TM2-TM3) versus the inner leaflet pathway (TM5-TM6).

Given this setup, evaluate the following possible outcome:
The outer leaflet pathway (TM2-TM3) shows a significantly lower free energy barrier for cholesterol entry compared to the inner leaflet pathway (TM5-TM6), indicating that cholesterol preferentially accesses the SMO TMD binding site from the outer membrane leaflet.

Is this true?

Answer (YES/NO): NO